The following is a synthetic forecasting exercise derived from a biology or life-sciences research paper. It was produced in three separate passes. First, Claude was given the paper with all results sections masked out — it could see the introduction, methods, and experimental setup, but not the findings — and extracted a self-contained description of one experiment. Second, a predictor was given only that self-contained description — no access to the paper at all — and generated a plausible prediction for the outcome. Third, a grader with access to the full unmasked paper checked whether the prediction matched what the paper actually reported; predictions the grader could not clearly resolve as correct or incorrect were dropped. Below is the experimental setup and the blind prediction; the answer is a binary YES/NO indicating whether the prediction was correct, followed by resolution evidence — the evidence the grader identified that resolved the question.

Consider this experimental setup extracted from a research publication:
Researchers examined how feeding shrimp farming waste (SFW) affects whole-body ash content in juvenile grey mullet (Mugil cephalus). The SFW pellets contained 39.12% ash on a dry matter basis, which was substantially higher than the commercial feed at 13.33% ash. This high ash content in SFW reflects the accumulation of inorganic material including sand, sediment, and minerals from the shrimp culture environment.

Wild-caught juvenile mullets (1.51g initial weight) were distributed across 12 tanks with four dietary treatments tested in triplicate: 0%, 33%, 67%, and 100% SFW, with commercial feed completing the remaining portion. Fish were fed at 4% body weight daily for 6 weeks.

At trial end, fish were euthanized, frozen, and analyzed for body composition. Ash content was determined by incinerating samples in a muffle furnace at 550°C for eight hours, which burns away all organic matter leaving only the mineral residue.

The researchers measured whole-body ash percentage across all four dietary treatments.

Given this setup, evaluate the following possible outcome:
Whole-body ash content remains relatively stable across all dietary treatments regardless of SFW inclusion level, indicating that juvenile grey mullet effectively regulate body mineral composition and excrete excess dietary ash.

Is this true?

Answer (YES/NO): YES